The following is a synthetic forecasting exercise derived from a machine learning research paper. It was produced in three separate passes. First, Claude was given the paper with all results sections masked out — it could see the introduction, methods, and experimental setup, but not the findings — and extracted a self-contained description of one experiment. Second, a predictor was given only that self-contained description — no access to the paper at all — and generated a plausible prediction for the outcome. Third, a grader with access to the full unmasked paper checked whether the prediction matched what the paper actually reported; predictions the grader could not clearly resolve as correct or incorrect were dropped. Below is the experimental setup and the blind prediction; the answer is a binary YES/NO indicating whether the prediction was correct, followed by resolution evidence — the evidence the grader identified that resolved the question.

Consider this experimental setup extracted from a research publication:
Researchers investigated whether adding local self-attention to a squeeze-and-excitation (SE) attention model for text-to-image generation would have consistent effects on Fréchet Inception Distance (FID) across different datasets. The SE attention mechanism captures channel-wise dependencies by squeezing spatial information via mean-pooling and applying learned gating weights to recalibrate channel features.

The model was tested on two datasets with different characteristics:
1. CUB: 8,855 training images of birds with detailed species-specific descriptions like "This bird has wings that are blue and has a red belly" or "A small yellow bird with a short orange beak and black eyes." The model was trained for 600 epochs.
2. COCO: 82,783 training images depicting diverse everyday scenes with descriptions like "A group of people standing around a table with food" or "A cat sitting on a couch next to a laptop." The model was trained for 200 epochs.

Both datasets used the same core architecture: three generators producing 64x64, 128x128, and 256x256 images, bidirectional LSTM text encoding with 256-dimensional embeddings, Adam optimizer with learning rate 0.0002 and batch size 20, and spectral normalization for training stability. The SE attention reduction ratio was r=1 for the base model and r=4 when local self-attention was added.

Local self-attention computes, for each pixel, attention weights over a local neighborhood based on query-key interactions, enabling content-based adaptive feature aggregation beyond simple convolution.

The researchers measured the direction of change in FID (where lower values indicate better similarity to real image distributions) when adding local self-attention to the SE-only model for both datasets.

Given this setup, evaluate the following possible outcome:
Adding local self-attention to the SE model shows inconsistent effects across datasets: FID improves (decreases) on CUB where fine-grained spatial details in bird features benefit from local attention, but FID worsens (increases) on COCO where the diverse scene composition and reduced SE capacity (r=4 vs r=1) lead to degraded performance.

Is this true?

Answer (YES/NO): NO